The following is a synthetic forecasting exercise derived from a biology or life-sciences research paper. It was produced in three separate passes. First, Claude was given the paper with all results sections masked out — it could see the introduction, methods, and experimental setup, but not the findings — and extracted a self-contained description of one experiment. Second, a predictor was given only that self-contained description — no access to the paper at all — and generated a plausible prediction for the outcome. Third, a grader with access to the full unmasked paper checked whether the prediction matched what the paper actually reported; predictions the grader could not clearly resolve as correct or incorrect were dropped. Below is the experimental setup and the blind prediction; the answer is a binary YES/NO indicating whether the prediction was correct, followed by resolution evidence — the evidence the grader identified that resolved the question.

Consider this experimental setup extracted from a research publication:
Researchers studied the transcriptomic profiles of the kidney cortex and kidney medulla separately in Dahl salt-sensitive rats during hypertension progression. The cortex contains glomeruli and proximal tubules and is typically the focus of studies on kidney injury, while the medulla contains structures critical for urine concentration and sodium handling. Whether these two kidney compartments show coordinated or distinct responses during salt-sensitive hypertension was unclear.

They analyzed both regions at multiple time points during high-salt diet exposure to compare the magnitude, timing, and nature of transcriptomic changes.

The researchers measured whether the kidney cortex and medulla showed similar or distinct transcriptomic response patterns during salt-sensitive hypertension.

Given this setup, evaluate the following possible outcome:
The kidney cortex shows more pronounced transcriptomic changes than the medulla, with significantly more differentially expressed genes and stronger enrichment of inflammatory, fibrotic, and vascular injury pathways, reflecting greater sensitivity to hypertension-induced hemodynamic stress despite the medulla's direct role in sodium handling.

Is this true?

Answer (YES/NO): NO